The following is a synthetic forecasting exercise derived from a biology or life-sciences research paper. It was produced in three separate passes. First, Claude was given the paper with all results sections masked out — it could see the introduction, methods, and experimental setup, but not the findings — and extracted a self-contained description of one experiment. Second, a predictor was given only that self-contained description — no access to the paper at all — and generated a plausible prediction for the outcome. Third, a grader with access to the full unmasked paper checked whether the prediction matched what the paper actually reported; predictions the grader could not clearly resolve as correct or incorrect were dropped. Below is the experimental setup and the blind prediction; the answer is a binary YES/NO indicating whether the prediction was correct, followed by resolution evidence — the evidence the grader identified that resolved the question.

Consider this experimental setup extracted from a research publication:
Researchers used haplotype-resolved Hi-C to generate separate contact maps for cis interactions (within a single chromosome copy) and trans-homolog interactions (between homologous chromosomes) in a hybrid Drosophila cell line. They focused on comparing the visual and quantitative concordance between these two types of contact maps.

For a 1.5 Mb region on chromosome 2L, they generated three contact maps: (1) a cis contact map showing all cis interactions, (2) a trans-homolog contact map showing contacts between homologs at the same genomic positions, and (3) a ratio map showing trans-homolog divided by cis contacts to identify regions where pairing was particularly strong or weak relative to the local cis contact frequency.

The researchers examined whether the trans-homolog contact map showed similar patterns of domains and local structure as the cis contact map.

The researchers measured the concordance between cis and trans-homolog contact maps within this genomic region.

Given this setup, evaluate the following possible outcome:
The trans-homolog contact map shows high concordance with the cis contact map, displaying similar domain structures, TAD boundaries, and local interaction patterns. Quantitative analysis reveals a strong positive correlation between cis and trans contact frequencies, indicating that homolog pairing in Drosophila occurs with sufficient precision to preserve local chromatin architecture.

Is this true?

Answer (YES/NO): YES